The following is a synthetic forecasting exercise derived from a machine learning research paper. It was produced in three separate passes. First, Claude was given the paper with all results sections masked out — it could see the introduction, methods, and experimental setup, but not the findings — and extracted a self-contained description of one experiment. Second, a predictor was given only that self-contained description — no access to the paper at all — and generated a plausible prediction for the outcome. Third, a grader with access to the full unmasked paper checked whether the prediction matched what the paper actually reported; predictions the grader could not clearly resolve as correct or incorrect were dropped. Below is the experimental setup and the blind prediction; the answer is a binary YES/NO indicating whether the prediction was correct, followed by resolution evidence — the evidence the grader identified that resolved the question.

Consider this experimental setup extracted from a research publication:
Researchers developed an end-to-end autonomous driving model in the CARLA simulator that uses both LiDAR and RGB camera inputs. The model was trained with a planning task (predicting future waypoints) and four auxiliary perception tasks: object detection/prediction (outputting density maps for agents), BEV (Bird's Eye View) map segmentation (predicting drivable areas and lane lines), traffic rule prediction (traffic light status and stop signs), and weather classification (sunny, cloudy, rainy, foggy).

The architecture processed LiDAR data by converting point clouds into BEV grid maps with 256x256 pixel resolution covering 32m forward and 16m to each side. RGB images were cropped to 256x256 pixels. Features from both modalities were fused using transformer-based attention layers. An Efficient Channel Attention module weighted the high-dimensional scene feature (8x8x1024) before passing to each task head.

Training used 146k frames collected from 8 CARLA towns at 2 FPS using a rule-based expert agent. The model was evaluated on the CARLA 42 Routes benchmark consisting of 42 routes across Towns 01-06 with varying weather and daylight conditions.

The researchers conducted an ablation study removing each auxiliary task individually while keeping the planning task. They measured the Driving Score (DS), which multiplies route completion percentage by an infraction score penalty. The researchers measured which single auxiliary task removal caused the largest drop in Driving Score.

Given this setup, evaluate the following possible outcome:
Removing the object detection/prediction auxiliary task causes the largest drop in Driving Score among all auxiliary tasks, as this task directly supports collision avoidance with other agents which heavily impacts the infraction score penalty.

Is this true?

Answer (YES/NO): NO